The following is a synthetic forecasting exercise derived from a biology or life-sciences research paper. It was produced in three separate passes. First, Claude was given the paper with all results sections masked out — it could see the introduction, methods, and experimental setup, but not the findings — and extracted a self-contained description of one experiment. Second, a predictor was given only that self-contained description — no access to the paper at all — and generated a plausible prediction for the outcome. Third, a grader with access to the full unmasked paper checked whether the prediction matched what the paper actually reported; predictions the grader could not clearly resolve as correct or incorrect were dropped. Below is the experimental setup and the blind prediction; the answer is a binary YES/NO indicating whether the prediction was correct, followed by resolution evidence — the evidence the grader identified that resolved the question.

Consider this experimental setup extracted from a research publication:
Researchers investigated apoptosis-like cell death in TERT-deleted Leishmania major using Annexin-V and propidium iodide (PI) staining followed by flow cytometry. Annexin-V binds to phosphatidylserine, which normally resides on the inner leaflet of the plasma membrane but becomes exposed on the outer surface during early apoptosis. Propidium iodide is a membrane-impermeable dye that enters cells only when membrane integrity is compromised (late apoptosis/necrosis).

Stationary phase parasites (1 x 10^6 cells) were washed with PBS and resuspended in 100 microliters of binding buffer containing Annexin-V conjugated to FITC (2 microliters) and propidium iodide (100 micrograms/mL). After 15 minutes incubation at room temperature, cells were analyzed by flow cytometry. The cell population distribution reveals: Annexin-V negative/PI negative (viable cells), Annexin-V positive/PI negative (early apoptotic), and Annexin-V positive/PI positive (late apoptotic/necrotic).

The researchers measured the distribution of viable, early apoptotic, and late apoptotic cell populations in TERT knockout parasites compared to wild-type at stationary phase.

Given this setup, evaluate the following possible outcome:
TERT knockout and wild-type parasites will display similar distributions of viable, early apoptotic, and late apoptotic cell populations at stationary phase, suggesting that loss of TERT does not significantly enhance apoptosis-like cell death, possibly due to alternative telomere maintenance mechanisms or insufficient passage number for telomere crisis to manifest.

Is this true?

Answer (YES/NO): NO